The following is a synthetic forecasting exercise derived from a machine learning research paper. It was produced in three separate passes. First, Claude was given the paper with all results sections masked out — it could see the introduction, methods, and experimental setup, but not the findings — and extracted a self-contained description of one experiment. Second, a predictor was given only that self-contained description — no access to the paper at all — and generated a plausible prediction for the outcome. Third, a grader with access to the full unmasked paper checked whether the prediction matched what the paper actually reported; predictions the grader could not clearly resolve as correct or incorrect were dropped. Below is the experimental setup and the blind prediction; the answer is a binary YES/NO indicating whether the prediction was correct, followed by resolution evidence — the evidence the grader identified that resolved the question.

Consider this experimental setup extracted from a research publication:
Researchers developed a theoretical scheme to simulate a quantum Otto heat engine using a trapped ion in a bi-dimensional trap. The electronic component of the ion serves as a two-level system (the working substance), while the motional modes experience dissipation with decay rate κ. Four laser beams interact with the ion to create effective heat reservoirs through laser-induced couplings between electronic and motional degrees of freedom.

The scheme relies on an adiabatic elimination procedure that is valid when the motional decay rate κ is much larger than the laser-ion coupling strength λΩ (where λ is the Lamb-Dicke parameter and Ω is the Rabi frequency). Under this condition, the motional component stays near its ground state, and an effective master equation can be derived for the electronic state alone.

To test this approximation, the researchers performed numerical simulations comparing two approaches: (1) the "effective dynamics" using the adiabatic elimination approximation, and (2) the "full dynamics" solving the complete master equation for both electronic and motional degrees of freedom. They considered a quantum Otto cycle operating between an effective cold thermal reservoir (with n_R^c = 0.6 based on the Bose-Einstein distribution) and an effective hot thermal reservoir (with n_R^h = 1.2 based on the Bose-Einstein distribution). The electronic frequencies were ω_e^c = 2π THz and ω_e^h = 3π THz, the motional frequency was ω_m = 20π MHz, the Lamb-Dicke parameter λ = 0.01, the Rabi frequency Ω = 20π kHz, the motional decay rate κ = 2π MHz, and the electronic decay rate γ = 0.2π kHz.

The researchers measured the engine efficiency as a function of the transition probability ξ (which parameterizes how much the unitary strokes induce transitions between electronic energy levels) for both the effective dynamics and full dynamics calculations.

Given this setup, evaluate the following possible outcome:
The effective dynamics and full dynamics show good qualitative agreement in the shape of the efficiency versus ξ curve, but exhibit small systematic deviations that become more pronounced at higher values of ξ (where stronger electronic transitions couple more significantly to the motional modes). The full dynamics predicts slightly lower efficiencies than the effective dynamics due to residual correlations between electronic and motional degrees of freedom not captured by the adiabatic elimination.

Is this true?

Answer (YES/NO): NO